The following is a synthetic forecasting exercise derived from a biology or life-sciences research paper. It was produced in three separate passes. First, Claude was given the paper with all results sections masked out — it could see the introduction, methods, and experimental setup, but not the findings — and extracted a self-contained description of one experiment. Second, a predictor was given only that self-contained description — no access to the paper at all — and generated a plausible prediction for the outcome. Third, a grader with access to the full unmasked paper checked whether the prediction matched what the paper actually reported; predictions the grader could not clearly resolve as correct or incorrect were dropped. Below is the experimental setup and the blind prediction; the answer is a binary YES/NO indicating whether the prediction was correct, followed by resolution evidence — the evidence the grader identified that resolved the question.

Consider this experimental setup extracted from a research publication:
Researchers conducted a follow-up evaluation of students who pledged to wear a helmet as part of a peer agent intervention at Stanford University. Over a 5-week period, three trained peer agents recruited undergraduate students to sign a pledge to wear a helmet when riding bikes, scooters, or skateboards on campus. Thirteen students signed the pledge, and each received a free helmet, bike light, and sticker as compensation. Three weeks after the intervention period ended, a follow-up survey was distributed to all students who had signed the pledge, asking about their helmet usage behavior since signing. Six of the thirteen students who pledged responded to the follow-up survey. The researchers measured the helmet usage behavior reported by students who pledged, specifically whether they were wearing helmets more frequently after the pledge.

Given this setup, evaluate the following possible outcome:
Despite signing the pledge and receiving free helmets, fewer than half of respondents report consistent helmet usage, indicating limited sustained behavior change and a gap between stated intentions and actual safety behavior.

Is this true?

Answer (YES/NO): NO